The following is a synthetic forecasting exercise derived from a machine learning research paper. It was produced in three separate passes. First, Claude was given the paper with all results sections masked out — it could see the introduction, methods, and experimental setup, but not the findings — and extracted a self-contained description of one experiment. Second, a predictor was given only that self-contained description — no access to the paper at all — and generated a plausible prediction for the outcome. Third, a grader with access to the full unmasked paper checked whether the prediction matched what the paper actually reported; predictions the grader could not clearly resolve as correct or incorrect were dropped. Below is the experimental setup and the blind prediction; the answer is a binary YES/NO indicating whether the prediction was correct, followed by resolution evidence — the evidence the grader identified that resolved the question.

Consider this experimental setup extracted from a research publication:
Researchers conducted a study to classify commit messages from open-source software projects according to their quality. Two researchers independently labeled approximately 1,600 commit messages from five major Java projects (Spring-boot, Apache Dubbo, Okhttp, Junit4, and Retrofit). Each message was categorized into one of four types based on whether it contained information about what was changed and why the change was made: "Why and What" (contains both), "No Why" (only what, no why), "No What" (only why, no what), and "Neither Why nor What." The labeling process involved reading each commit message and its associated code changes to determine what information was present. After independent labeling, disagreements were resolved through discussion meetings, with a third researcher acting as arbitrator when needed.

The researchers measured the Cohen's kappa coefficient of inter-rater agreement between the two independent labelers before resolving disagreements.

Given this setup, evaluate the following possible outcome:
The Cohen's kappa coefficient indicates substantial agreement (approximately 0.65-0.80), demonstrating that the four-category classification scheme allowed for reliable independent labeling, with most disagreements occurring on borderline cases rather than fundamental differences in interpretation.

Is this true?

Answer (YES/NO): NO